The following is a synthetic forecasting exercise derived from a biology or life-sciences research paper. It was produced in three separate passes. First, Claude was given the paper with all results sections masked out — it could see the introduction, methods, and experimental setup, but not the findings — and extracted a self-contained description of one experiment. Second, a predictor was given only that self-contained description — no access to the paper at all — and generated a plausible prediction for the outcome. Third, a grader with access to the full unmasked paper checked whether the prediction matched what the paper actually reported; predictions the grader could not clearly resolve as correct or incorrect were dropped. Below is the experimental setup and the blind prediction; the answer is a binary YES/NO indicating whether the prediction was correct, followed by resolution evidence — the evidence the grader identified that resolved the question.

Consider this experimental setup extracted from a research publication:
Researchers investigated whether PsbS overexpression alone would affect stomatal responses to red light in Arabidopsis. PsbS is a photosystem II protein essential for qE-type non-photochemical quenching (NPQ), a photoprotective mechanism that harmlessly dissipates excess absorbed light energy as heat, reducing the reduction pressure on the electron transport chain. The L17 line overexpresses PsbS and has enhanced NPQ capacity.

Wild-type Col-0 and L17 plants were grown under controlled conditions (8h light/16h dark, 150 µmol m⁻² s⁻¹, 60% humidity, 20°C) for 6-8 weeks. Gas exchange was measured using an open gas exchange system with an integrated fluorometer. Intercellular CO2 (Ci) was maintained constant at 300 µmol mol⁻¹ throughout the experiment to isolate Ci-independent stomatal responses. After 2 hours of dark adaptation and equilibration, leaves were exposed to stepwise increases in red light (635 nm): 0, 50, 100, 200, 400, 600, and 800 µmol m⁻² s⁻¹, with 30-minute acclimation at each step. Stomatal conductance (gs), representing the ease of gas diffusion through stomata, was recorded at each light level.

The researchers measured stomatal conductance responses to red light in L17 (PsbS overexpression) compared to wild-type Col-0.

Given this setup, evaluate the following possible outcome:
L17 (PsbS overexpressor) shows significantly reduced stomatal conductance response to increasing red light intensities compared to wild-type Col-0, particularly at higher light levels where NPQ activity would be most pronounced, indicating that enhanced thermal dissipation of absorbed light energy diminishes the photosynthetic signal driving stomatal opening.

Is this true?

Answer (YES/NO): NO